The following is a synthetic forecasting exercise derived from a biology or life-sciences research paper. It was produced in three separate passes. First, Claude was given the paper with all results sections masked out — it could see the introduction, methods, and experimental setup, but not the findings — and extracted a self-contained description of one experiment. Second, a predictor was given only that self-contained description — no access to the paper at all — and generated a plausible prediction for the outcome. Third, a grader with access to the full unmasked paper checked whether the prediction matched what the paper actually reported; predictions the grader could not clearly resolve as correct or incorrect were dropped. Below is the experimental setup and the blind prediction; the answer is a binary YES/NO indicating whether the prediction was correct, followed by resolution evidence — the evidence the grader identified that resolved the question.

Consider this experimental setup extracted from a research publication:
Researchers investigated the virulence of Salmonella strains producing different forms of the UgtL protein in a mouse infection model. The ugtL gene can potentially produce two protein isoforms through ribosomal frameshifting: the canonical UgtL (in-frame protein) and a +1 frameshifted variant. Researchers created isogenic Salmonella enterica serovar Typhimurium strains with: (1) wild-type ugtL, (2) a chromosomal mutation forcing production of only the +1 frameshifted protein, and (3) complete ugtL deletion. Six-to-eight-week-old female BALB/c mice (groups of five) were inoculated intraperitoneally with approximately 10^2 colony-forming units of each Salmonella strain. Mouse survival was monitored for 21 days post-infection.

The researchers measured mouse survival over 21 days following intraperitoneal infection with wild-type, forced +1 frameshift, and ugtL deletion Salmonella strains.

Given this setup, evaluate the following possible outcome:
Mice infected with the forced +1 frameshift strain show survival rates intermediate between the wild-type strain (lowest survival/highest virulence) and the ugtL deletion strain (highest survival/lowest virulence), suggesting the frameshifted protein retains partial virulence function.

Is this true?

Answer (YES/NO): NO